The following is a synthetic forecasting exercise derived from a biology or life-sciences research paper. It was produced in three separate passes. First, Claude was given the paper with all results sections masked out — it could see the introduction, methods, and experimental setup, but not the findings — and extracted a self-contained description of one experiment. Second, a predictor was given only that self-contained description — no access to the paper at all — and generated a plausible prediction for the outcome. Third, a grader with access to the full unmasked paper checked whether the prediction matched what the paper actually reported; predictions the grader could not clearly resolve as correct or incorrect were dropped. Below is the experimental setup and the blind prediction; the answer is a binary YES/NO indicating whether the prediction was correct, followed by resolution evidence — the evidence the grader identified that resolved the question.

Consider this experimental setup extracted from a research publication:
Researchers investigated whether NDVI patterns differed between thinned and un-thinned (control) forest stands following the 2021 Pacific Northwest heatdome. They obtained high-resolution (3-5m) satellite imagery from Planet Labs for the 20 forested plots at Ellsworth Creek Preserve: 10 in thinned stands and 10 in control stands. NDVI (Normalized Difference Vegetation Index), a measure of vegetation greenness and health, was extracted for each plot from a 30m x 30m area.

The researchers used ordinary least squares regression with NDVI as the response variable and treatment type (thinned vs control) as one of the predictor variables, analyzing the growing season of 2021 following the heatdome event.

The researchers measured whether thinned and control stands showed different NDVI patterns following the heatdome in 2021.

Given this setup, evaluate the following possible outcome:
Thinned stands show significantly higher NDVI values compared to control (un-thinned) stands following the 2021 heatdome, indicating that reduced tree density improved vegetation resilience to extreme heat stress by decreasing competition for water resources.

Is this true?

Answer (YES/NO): NO